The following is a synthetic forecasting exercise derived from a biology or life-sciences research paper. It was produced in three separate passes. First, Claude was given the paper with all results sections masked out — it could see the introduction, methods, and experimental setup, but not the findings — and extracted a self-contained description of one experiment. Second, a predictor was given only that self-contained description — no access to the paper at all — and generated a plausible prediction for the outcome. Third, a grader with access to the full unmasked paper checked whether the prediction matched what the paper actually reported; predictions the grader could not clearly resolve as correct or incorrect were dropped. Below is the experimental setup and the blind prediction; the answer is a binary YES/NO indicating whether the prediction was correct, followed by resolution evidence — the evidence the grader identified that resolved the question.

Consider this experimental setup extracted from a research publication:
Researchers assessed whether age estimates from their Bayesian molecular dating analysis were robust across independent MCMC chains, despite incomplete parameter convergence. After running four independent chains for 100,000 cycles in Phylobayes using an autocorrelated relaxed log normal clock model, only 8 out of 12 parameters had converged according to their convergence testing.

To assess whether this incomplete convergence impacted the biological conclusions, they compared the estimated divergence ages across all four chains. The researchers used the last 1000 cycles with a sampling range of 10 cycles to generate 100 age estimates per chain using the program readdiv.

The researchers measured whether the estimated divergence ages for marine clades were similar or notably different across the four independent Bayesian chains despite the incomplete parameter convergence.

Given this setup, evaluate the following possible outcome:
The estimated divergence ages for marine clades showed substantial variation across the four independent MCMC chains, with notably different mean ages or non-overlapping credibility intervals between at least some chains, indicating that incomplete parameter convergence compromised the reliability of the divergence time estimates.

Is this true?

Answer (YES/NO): NO